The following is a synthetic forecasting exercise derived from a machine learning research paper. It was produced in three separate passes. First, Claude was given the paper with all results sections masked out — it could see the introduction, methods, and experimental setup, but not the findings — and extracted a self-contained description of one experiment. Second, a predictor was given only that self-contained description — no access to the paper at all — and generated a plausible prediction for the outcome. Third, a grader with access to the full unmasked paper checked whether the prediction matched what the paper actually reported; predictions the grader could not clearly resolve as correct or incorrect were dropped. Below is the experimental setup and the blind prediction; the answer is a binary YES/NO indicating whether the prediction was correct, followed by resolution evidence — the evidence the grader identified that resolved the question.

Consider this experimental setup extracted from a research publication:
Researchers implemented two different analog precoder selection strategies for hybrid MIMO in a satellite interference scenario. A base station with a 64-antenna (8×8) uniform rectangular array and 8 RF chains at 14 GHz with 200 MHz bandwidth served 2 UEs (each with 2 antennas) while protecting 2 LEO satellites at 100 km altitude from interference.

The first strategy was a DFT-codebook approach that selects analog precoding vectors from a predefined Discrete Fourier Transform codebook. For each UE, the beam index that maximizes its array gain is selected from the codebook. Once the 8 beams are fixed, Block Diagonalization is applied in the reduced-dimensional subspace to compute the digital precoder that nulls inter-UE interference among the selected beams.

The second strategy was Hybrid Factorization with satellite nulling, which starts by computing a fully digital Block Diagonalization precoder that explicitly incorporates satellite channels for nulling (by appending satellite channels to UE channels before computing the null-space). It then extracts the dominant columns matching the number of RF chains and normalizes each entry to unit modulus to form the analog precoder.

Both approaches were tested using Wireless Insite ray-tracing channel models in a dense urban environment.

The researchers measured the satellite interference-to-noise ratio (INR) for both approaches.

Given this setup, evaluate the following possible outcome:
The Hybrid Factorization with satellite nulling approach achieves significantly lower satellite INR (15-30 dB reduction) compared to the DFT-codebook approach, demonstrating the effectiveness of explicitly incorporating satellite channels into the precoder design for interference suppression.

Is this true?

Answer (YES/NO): NO